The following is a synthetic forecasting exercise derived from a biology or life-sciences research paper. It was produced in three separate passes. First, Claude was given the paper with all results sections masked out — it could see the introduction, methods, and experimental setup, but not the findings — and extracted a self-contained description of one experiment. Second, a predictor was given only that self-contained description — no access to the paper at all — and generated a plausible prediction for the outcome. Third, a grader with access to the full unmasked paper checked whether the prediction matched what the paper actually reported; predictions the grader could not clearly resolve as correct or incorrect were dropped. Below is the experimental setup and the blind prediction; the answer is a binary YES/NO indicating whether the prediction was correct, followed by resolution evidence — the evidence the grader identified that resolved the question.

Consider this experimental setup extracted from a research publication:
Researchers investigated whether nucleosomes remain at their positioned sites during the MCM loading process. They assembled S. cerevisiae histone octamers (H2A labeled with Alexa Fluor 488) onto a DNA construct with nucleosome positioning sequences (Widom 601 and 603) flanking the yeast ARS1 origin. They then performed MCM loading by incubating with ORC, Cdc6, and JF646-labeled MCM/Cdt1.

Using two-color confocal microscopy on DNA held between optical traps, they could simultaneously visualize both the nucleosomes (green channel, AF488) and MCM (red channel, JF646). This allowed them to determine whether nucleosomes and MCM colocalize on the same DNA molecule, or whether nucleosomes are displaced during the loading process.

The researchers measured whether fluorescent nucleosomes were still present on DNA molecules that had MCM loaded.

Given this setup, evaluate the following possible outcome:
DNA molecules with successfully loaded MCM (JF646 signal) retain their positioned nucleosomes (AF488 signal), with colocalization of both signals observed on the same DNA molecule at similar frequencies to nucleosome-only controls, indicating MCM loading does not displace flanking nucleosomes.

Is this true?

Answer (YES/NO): YES